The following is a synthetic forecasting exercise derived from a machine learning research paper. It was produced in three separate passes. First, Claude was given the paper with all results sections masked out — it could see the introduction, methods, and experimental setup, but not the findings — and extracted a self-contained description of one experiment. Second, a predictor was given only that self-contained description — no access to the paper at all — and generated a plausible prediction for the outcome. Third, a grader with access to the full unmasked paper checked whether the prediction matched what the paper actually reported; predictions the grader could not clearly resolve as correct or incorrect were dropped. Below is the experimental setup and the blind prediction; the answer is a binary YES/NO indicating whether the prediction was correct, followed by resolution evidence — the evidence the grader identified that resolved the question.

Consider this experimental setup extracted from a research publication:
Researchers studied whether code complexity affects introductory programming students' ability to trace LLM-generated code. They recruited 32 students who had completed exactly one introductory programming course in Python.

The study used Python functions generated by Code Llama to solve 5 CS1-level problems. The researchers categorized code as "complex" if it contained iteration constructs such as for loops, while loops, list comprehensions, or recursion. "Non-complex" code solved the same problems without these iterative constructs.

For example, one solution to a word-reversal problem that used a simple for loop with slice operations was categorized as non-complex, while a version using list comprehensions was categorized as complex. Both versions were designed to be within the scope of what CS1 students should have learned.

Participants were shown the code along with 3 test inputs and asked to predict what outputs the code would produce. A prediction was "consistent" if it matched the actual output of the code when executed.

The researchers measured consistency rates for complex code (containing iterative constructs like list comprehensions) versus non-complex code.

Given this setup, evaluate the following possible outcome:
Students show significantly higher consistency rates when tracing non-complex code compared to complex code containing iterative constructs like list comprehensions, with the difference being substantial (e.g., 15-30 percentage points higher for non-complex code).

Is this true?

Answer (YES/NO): NO